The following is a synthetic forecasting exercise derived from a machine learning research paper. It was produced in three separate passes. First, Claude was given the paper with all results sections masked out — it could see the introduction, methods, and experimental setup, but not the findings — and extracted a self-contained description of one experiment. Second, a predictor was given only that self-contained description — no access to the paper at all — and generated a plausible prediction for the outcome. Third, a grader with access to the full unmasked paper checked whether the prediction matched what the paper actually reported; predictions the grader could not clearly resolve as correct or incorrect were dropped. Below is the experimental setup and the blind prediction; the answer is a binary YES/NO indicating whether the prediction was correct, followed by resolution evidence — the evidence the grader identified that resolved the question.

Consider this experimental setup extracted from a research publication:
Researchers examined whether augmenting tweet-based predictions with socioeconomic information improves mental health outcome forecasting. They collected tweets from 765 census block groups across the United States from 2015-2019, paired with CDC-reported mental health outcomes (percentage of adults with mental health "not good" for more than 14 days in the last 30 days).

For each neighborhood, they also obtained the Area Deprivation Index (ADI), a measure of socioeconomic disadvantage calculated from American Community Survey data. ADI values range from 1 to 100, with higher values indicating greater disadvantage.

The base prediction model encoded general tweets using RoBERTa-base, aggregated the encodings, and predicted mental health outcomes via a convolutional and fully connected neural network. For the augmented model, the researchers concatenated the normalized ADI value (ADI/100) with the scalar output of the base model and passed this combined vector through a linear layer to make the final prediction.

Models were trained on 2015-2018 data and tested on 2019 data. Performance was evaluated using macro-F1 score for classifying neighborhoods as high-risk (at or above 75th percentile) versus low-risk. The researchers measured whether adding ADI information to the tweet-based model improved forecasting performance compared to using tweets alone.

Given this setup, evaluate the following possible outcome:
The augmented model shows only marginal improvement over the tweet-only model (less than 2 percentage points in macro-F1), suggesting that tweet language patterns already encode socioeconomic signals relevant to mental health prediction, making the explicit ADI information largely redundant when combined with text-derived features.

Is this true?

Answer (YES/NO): NO